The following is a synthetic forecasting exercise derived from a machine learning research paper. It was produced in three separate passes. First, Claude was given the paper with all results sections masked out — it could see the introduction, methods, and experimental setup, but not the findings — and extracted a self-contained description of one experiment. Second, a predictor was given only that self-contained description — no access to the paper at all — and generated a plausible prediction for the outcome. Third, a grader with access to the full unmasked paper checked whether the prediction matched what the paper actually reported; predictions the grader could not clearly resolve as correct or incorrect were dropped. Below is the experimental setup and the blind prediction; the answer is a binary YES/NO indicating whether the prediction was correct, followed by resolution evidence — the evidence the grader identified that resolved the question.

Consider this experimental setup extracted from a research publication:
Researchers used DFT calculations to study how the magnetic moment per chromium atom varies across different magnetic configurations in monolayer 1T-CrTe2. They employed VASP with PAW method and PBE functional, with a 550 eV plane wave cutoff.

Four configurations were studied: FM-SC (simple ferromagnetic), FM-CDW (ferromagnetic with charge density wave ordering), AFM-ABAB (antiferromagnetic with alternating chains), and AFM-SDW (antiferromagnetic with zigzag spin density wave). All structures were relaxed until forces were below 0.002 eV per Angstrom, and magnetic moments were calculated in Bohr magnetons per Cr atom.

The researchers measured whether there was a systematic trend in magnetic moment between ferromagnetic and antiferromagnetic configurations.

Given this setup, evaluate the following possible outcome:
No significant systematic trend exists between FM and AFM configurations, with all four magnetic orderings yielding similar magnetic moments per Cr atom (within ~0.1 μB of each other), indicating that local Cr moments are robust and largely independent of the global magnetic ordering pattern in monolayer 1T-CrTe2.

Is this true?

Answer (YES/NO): NO